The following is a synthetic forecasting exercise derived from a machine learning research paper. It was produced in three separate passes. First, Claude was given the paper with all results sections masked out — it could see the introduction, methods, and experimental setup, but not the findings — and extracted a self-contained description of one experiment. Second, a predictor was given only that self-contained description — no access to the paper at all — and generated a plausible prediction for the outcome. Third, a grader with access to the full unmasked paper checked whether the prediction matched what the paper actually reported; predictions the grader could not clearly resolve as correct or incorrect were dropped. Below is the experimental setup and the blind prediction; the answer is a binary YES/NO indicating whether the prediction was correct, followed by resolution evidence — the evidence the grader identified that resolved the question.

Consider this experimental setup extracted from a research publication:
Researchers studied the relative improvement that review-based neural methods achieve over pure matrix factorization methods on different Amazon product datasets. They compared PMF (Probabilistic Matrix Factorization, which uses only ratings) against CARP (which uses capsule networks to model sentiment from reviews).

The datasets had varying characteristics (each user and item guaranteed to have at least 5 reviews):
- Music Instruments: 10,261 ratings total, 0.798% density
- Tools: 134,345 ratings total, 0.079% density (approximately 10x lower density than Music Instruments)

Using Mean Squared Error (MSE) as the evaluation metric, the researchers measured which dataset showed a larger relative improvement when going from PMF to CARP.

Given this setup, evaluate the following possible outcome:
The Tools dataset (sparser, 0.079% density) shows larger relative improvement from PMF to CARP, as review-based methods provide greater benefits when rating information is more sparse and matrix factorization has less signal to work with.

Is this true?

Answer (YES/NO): NO